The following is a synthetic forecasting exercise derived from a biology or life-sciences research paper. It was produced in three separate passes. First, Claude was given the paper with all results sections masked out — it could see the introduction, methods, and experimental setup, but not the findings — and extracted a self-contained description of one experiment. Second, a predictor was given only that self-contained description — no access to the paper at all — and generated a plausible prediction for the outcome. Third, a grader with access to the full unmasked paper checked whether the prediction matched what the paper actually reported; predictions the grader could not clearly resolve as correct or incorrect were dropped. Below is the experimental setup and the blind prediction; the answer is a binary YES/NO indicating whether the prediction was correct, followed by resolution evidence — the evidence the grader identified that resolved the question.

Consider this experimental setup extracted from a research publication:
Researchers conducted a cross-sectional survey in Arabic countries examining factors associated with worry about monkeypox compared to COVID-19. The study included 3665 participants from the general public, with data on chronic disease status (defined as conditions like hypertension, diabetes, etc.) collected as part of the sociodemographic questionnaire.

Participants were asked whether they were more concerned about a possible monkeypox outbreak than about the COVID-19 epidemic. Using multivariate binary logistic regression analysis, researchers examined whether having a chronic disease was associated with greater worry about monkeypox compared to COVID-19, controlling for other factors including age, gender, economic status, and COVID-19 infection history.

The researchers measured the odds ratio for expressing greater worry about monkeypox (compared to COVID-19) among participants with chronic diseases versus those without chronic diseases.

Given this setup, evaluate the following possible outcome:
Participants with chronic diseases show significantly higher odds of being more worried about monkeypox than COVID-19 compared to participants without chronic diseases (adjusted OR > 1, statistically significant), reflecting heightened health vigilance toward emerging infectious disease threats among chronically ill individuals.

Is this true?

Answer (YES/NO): NO